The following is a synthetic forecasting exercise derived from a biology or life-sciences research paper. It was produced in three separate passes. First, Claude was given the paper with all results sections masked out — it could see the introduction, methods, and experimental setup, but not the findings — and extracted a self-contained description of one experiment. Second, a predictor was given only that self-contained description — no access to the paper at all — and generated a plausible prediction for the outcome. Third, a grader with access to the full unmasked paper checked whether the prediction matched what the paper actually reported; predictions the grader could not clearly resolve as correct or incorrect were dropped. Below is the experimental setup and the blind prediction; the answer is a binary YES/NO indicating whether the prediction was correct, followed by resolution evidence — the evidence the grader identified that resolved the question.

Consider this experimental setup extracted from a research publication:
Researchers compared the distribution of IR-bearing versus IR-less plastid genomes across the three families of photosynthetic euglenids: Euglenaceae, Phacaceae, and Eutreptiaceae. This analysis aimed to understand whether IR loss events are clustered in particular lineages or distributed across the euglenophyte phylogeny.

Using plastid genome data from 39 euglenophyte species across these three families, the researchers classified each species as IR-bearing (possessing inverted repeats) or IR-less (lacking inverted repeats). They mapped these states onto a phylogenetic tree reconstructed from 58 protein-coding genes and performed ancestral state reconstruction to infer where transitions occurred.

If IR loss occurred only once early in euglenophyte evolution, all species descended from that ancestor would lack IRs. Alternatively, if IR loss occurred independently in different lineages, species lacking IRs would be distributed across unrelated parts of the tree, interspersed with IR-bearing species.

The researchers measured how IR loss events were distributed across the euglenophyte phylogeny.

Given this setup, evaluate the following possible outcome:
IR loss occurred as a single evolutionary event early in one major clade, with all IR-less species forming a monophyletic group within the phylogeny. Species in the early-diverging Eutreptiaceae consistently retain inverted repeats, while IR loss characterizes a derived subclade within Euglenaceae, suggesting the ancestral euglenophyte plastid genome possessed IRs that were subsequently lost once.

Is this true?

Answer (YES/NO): NO